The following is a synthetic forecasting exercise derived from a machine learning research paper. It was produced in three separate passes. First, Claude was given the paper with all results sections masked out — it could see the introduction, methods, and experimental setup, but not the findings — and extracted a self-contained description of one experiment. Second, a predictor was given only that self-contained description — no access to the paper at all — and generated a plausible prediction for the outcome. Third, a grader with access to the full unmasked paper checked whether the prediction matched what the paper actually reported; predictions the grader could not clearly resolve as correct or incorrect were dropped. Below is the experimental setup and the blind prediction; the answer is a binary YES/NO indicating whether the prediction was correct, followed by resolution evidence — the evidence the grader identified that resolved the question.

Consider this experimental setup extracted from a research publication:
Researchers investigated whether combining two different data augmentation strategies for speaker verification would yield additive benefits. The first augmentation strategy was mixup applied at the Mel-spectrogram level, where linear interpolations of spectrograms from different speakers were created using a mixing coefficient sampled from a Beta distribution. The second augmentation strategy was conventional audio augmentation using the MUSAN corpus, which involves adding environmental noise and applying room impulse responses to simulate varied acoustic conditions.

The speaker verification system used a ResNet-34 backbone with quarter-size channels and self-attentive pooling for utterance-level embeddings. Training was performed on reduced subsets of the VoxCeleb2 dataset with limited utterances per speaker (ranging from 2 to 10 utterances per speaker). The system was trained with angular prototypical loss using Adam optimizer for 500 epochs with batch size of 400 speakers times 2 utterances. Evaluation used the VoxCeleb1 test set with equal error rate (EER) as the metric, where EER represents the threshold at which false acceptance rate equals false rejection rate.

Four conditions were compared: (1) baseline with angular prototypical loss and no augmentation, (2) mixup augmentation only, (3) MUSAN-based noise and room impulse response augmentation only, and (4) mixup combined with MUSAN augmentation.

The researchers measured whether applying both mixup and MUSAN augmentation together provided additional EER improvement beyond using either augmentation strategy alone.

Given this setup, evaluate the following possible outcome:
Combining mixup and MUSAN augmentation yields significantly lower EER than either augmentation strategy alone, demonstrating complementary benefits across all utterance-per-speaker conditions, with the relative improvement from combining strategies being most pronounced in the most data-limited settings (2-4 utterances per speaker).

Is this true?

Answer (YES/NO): NO